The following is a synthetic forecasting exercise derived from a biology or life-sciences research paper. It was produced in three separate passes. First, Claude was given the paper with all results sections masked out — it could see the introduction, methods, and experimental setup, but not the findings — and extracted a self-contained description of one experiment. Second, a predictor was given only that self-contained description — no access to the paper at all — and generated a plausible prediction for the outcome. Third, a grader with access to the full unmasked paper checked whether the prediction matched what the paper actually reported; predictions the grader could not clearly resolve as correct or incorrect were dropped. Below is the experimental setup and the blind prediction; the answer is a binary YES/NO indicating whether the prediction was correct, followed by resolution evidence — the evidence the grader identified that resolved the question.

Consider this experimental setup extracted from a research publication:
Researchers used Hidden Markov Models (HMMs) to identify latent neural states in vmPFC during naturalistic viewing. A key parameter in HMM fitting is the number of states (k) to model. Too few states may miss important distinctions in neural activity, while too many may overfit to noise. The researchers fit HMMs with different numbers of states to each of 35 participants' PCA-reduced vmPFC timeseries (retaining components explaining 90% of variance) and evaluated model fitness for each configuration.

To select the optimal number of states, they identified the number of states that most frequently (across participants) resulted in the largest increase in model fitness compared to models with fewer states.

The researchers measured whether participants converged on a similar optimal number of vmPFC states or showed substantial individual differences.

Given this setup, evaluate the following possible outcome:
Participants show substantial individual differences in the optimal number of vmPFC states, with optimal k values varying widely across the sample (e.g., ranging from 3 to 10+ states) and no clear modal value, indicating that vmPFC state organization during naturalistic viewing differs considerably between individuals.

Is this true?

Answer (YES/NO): NO